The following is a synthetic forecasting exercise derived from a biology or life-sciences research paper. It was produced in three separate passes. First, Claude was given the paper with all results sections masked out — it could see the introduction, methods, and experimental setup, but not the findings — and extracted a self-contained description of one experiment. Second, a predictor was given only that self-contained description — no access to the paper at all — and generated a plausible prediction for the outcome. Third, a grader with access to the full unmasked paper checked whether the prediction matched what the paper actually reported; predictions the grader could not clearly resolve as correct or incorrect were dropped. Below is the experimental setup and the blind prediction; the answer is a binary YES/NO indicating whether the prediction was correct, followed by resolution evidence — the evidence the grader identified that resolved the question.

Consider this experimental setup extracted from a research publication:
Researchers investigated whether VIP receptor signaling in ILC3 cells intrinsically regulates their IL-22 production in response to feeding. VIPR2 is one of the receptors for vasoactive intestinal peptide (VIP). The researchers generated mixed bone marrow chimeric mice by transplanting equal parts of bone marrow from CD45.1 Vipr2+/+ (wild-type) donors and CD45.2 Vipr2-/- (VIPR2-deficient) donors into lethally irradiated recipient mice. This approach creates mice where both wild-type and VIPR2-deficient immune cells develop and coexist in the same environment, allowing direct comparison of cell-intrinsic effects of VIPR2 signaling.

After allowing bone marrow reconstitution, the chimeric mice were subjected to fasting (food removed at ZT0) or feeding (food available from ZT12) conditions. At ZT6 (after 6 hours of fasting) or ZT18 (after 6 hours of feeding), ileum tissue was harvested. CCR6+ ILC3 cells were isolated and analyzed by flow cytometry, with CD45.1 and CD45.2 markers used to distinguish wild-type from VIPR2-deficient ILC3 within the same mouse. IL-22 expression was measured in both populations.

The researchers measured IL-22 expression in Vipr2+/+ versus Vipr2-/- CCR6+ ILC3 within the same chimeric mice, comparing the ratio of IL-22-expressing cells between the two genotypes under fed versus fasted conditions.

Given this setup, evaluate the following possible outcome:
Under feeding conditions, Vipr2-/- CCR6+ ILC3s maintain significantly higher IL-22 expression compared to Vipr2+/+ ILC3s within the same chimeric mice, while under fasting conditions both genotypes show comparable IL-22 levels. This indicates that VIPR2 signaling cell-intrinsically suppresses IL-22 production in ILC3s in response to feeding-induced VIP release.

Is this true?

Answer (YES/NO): YES